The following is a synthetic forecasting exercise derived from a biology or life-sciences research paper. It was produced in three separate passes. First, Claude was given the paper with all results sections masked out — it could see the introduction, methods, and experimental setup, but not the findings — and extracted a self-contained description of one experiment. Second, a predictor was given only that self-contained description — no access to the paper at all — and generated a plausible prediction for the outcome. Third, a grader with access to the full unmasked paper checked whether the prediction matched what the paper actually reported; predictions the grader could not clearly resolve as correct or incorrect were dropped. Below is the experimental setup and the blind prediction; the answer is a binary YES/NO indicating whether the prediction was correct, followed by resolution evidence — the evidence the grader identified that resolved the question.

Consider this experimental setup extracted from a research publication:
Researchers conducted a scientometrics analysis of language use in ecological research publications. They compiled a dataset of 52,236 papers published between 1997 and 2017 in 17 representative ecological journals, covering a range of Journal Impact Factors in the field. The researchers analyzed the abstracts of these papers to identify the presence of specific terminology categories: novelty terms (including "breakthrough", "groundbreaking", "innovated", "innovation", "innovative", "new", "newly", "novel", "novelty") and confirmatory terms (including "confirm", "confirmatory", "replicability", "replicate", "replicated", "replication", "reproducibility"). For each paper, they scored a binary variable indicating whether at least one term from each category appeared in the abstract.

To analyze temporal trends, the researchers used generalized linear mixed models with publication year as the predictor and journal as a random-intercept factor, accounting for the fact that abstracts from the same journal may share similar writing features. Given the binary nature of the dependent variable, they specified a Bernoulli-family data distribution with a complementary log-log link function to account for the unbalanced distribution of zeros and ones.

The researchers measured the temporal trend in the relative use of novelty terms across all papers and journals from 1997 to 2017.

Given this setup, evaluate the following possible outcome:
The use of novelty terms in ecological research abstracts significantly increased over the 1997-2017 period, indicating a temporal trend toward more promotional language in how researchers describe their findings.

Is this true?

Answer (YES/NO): YES